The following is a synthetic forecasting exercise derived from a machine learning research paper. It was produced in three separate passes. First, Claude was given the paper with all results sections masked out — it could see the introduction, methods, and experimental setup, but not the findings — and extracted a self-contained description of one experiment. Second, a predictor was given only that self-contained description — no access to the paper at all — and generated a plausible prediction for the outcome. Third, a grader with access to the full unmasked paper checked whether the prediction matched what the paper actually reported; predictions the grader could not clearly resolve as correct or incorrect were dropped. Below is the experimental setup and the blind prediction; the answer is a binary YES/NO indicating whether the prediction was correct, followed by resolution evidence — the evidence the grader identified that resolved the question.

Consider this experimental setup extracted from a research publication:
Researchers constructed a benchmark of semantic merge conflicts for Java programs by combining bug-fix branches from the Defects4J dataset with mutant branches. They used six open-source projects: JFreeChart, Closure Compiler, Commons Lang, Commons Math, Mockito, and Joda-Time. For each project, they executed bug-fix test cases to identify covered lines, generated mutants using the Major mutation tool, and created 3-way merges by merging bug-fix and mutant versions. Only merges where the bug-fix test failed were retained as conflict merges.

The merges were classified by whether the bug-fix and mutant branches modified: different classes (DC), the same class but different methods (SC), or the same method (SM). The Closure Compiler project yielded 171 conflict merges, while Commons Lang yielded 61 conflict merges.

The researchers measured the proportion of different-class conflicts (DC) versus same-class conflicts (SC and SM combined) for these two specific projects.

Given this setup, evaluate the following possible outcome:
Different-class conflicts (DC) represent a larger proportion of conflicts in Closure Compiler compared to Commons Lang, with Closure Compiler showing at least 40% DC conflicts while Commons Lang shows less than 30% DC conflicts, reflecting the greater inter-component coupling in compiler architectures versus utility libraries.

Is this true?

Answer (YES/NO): YES